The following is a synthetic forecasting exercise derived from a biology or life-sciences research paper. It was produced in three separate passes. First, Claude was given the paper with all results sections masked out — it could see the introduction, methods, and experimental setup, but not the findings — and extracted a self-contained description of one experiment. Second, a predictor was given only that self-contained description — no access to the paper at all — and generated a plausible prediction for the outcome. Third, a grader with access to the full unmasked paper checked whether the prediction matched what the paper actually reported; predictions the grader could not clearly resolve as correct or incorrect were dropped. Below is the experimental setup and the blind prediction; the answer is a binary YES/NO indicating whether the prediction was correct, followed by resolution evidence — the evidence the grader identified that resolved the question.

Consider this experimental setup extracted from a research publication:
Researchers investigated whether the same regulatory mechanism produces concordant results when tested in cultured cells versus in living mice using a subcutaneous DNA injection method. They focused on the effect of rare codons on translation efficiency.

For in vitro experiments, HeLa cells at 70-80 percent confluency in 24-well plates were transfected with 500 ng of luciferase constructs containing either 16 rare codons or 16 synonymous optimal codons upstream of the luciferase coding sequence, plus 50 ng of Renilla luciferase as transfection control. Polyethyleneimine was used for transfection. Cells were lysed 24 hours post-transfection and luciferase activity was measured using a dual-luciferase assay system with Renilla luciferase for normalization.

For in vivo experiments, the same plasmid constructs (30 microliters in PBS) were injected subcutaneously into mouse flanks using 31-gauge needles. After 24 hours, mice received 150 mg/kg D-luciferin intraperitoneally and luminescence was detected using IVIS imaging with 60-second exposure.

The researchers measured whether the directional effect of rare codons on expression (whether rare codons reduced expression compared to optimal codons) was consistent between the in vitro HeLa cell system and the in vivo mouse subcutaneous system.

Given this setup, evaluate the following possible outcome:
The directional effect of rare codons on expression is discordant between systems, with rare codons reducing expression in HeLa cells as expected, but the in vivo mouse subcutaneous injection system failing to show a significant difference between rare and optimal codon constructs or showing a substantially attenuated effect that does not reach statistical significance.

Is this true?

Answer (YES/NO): NO